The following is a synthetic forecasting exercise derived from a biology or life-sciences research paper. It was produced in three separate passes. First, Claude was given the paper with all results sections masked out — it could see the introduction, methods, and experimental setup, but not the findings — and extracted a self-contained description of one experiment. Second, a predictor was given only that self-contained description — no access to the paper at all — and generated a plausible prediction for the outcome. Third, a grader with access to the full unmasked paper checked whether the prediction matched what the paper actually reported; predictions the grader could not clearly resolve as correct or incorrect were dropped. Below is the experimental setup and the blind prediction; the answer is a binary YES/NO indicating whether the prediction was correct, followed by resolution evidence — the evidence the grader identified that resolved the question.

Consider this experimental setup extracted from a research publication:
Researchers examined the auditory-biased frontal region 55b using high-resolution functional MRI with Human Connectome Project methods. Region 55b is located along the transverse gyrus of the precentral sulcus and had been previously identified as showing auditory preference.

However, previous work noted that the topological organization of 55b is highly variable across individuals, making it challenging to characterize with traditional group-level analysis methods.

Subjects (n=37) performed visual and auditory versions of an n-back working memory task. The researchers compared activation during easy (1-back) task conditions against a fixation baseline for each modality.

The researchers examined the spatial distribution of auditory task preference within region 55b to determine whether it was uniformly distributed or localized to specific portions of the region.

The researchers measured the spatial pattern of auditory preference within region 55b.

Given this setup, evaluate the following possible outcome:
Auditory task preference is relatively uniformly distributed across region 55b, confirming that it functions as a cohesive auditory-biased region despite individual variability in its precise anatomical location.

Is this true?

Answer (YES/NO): NO